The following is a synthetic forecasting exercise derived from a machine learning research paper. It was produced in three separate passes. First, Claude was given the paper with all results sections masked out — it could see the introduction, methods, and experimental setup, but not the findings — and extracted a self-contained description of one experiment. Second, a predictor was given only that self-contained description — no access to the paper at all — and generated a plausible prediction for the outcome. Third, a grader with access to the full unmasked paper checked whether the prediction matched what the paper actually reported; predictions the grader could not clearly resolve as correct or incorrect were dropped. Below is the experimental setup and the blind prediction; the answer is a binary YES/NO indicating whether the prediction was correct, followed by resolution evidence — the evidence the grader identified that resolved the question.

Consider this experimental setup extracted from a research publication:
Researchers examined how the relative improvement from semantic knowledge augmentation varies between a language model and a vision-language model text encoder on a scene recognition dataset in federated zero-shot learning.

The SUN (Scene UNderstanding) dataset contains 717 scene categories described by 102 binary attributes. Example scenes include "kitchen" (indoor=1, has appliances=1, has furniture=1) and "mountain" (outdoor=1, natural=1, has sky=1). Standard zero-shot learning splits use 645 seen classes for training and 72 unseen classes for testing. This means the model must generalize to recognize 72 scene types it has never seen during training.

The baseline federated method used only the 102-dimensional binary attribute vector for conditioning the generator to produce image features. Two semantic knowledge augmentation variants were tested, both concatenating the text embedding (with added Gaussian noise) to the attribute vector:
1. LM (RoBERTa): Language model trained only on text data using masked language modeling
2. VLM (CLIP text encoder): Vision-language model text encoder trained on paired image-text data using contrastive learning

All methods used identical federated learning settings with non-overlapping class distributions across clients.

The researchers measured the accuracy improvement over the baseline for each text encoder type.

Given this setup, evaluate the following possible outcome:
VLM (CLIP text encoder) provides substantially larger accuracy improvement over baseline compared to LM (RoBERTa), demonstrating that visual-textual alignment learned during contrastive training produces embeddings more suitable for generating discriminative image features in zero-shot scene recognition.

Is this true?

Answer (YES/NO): YES